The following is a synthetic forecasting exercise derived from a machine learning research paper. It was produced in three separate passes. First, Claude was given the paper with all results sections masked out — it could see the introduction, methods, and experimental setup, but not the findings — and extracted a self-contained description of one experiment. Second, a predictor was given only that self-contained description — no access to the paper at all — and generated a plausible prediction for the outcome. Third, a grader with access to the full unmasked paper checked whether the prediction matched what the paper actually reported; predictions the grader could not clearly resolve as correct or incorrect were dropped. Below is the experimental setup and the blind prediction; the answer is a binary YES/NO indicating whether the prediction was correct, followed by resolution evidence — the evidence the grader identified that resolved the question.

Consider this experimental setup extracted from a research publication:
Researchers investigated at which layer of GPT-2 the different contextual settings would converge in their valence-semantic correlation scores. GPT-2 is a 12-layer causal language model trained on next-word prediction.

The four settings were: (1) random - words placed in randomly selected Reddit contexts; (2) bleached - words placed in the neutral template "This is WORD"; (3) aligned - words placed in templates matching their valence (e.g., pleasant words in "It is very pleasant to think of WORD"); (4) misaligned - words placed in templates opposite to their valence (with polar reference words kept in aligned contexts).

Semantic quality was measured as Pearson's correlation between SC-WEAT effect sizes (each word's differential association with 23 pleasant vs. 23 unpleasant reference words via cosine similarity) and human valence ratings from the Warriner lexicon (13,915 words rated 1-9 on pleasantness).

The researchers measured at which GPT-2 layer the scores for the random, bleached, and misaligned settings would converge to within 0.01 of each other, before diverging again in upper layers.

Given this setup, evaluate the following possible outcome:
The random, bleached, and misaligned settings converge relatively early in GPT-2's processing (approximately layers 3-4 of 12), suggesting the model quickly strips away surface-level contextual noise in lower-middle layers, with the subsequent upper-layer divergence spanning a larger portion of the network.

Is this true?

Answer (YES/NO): NO